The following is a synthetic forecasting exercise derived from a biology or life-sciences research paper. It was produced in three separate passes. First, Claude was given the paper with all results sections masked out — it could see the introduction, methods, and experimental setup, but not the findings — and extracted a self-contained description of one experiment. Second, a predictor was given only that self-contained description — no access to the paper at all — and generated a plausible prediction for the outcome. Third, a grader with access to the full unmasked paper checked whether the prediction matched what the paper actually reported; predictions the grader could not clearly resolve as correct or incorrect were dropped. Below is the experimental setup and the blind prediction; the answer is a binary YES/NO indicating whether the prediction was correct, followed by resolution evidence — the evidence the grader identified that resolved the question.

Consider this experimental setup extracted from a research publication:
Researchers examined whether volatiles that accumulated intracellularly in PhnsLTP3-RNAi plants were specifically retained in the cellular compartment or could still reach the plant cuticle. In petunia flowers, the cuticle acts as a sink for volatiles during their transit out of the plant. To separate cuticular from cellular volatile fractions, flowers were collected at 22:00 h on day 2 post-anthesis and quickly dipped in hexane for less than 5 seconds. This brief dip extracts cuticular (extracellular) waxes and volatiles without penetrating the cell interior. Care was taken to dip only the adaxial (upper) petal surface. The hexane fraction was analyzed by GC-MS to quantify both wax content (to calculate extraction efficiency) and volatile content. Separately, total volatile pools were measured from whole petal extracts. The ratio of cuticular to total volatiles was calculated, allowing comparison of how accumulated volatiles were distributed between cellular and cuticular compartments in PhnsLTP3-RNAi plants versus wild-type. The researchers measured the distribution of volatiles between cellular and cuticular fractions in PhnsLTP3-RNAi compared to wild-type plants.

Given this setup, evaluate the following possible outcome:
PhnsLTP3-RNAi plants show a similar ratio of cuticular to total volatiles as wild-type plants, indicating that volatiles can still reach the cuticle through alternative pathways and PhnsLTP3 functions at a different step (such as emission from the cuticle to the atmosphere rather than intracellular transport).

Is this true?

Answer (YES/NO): NO